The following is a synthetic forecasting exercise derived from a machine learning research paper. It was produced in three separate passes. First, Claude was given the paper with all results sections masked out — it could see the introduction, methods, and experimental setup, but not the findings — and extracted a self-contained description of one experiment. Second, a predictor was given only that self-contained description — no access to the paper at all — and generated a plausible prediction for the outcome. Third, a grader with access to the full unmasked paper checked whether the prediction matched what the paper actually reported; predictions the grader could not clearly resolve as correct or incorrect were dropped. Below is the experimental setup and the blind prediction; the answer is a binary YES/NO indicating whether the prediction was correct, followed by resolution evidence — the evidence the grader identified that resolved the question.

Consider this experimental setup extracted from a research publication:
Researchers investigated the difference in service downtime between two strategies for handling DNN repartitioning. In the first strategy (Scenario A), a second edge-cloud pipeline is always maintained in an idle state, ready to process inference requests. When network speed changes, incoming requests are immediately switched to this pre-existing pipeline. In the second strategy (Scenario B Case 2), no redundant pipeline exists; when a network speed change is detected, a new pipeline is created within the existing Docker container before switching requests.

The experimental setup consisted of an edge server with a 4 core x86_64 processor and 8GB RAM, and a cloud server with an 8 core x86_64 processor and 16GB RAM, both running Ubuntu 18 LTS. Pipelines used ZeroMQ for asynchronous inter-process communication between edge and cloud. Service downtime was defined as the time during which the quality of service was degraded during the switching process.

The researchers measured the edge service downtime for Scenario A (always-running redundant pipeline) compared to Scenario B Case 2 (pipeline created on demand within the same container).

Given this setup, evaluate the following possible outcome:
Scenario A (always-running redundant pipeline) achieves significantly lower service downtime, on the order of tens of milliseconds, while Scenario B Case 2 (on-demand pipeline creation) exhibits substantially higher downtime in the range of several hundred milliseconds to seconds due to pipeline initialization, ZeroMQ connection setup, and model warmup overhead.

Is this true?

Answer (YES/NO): NO